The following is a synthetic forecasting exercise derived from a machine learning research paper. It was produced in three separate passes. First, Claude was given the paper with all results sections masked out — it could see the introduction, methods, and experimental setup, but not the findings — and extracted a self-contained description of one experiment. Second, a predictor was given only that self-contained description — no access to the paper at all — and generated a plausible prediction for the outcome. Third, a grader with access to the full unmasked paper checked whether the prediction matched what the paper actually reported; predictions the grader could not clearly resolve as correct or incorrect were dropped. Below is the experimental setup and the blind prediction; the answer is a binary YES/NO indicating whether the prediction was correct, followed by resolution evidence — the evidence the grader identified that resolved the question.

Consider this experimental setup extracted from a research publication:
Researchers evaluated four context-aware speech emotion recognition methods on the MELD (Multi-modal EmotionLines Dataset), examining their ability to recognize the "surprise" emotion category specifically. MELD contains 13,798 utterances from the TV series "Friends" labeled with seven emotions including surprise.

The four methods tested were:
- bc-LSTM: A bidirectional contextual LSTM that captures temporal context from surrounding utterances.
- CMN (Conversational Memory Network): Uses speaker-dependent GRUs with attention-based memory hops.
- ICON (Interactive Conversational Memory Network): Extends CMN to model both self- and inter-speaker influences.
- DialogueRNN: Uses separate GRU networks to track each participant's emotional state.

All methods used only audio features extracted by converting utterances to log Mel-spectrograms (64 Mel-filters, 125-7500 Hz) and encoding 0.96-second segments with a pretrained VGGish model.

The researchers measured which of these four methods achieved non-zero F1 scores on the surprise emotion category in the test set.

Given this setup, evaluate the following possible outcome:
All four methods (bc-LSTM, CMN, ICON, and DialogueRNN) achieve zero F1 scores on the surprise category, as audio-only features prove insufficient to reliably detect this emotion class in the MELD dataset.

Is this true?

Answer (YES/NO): NO